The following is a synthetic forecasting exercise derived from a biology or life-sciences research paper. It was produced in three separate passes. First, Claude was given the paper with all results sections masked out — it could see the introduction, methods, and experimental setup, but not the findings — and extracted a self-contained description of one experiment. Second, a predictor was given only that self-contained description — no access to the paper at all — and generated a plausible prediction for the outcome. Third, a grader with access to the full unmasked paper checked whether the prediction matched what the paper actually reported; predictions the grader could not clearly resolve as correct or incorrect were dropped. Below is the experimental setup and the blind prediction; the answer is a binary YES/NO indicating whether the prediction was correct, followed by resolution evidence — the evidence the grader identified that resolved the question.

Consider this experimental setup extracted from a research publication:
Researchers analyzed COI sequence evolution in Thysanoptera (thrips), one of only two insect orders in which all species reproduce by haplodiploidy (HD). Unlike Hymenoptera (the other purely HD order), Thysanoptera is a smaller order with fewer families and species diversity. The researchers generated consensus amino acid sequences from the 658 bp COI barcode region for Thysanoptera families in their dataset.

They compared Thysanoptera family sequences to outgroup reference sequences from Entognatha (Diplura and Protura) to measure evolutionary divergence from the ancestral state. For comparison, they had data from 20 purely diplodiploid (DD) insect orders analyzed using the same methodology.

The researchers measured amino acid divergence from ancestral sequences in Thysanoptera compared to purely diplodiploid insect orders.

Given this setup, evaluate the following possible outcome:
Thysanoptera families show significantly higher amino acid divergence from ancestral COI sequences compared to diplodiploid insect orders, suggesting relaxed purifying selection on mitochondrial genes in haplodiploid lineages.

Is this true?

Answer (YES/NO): NO